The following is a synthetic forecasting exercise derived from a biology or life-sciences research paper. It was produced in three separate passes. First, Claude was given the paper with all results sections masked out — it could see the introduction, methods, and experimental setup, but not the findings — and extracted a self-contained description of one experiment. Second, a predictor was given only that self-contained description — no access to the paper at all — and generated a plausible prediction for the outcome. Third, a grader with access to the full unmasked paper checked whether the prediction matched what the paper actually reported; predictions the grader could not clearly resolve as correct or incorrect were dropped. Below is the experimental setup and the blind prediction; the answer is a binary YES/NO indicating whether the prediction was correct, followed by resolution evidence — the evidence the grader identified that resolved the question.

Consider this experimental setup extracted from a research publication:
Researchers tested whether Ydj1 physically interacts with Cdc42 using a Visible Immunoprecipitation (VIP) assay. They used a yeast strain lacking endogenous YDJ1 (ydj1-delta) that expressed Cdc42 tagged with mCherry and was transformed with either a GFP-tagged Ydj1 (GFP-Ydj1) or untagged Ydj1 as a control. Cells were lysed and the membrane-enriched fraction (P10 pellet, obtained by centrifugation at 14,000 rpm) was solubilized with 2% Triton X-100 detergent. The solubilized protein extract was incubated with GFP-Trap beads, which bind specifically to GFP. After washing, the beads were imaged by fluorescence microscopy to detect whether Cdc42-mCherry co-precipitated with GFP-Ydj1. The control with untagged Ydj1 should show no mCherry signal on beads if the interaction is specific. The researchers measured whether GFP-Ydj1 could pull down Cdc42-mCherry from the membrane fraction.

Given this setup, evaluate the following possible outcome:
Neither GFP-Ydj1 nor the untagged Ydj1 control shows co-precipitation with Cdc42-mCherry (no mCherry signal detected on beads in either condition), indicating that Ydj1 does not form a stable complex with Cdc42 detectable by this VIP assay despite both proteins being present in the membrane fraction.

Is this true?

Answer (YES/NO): NO